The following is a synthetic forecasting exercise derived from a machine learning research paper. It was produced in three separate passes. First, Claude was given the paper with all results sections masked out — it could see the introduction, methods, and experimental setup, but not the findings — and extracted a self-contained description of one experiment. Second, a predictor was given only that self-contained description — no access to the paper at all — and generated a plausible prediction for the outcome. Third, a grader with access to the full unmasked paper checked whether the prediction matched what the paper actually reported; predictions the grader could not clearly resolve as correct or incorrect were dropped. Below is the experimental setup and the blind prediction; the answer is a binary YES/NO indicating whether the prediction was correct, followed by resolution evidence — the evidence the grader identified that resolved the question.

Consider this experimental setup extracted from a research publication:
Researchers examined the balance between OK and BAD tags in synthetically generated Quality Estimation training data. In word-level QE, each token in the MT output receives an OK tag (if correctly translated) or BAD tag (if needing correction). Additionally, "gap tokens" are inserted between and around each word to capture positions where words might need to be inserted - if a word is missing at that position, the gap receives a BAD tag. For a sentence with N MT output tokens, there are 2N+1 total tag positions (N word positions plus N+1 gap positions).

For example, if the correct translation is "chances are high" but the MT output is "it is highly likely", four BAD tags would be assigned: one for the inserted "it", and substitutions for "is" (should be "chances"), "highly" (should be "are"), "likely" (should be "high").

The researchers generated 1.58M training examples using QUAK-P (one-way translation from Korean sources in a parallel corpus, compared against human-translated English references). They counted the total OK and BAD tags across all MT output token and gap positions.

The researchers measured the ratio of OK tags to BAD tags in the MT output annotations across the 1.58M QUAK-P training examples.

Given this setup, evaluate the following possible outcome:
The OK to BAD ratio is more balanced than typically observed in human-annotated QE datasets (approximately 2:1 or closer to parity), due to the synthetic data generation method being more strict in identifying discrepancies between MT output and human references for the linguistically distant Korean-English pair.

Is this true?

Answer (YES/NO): NO